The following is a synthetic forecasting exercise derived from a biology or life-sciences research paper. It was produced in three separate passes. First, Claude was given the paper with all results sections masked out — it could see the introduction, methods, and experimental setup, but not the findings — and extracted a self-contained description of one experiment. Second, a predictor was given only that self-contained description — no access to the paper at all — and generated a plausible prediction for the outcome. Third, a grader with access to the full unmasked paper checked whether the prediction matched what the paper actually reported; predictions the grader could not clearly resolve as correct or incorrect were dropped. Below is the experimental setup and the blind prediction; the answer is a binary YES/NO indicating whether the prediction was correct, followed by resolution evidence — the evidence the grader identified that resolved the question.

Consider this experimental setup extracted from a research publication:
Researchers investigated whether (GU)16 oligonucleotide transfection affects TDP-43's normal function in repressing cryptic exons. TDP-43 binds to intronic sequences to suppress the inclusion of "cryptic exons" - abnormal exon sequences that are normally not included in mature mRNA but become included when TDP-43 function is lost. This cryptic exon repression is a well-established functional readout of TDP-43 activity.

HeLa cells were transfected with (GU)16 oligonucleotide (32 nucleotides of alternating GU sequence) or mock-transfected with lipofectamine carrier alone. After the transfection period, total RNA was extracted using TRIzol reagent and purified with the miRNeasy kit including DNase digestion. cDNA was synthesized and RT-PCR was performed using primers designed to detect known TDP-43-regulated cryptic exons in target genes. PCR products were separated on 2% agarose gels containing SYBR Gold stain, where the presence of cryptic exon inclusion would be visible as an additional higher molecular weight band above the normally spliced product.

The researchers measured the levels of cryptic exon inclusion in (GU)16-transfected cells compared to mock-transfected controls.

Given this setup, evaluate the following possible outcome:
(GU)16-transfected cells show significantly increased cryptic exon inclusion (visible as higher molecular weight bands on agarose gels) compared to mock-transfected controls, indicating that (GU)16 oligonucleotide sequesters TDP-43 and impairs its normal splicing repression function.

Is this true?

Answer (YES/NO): YES